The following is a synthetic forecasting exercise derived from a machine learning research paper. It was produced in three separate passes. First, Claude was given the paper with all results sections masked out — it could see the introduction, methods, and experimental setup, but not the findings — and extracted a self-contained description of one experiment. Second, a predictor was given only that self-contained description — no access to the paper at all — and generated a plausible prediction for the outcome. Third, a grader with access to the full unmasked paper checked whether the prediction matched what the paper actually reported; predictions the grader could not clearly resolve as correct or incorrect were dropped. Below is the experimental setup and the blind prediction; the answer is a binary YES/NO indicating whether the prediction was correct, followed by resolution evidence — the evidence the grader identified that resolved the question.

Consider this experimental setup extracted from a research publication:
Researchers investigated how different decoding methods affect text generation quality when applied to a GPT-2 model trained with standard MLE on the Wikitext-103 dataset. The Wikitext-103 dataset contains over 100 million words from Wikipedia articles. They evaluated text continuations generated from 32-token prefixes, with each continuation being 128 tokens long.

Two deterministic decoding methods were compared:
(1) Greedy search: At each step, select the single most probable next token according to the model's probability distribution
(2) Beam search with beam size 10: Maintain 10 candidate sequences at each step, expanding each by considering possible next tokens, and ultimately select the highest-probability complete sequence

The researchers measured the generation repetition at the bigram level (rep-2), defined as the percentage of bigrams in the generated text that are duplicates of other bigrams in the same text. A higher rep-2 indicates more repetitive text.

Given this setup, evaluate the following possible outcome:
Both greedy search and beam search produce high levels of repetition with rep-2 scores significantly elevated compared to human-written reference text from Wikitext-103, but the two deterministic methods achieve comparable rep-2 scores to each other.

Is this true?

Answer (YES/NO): YES